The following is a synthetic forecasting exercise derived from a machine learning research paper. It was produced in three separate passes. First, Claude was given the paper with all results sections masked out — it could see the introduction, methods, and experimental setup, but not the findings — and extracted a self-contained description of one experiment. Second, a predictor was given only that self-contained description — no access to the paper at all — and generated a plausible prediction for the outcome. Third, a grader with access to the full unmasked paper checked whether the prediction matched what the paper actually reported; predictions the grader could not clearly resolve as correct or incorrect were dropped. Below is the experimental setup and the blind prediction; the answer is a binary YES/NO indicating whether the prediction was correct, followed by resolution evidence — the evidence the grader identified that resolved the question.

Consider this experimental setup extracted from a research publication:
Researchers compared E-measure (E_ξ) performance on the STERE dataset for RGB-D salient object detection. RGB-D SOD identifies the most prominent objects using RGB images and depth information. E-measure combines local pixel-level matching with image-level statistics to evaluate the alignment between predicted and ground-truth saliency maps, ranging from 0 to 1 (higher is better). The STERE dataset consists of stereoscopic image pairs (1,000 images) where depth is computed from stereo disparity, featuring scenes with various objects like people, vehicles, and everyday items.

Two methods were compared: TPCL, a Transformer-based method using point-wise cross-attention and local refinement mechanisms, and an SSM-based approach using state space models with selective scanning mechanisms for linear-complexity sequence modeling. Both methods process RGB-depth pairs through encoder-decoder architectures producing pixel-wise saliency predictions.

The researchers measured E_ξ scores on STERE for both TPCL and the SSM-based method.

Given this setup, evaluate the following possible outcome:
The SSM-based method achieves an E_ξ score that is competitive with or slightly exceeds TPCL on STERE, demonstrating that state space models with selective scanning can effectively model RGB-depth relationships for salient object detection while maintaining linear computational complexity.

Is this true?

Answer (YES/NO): NO